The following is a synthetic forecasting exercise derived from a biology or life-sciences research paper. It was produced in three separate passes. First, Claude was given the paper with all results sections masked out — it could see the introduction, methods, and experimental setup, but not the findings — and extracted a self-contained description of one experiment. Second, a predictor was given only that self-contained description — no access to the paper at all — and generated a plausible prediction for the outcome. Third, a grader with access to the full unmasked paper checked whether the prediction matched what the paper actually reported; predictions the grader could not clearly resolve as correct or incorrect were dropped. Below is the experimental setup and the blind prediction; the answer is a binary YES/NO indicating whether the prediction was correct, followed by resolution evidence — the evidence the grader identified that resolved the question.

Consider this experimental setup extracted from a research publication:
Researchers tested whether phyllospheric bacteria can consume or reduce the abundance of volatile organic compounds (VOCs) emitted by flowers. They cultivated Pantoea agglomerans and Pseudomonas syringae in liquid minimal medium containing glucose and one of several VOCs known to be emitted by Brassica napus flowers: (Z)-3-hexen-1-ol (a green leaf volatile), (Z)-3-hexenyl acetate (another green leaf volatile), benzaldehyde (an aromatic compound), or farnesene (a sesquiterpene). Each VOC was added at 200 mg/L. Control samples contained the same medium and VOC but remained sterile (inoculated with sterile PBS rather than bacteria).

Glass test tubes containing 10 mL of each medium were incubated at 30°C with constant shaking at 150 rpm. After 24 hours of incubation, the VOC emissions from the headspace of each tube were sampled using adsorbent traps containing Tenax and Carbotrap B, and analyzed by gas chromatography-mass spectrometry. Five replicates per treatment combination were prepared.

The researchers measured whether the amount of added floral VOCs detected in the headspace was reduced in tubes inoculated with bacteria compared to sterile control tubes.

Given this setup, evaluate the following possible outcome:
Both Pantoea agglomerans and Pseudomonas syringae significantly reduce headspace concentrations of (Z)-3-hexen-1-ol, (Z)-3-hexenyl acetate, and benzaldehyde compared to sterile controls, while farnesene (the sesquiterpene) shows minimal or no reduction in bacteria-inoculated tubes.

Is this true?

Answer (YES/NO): NO